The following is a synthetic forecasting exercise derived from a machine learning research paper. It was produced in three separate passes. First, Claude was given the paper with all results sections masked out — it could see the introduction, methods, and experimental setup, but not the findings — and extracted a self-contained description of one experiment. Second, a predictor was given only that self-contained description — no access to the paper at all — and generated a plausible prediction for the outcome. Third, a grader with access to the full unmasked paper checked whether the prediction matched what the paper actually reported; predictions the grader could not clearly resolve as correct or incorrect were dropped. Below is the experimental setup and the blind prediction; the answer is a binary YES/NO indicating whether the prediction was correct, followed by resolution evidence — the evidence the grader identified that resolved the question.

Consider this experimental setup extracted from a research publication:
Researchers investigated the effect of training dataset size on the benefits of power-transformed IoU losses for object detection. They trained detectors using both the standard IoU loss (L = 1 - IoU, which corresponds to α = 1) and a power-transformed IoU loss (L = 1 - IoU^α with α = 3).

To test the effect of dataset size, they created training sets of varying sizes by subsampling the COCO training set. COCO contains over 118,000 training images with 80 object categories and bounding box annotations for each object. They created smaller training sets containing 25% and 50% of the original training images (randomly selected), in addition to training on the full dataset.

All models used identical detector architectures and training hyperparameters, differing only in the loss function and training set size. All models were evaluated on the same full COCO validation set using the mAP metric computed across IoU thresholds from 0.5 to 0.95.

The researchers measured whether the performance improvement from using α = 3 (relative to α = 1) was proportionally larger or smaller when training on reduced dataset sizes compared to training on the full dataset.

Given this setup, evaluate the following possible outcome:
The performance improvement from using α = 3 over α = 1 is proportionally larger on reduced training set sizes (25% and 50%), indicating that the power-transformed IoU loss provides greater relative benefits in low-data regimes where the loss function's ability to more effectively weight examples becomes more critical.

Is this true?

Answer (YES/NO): YES